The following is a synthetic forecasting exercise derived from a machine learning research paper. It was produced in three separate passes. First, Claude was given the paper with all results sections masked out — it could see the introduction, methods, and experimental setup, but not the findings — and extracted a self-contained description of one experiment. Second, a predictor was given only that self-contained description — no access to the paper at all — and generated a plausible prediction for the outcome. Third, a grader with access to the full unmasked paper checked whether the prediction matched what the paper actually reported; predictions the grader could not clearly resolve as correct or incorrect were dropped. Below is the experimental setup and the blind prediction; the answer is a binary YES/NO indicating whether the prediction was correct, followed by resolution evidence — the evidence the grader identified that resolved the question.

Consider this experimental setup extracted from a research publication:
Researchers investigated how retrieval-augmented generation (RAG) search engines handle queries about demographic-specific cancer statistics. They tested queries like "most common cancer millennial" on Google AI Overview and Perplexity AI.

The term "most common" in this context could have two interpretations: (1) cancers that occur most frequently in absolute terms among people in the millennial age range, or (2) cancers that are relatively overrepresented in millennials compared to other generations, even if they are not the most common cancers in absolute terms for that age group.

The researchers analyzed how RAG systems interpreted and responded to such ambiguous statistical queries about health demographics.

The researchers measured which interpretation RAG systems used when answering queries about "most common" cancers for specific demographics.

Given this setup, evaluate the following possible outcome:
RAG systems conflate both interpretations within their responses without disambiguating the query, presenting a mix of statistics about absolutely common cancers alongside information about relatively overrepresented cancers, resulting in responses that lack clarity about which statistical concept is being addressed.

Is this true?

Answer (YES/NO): NO